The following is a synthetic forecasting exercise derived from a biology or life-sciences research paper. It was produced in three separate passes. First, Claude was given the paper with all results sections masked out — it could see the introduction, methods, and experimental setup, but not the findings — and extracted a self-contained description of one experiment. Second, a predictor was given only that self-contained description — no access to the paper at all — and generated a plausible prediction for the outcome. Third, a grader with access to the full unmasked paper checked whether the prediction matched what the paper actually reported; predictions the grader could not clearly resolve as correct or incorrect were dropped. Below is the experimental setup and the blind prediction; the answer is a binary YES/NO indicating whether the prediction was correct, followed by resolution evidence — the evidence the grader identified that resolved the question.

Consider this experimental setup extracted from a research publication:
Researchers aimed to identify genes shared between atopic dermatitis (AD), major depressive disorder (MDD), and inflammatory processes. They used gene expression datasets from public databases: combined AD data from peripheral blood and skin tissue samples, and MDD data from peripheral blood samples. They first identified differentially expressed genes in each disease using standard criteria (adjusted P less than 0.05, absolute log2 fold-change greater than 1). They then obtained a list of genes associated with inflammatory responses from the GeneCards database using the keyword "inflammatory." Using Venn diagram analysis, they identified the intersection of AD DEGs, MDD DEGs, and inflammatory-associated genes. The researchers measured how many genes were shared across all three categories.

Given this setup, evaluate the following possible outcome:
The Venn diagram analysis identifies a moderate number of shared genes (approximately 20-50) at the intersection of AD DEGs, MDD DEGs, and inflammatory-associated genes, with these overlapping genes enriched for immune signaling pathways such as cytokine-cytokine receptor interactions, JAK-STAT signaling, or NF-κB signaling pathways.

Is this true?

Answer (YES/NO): NO